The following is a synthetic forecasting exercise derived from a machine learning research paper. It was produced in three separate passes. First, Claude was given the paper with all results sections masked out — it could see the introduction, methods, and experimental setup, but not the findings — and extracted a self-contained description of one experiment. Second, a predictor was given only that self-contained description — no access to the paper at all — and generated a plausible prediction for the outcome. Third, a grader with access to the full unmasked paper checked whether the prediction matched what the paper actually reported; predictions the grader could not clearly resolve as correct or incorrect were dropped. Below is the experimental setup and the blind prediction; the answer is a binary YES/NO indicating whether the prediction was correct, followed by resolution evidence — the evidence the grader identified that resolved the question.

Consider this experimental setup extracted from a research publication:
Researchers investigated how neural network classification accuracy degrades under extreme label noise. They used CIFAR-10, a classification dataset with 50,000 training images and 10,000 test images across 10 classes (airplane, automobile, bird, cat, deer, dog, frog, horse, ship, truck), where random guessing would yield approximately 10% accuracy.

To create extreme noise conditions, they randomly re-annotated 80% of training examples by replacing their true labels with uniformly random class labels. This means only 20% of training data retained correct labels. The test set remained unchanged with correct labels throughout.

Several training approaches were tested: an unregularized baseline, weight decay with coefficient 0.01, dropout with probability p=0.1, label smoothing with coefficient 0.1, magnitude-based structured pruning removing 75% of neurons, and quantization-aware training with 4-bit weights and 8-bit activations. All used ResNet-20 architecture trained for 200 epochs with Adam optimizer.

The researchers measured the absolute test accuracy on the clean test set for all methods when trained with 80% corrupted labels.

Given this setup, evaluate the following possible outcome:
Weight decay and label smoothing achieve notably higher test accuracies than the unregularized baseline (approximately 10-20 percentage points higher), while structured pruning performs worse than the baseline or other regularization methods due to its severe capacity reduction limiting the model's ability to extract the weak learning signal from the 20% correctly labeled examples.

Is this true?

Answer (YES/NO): NO